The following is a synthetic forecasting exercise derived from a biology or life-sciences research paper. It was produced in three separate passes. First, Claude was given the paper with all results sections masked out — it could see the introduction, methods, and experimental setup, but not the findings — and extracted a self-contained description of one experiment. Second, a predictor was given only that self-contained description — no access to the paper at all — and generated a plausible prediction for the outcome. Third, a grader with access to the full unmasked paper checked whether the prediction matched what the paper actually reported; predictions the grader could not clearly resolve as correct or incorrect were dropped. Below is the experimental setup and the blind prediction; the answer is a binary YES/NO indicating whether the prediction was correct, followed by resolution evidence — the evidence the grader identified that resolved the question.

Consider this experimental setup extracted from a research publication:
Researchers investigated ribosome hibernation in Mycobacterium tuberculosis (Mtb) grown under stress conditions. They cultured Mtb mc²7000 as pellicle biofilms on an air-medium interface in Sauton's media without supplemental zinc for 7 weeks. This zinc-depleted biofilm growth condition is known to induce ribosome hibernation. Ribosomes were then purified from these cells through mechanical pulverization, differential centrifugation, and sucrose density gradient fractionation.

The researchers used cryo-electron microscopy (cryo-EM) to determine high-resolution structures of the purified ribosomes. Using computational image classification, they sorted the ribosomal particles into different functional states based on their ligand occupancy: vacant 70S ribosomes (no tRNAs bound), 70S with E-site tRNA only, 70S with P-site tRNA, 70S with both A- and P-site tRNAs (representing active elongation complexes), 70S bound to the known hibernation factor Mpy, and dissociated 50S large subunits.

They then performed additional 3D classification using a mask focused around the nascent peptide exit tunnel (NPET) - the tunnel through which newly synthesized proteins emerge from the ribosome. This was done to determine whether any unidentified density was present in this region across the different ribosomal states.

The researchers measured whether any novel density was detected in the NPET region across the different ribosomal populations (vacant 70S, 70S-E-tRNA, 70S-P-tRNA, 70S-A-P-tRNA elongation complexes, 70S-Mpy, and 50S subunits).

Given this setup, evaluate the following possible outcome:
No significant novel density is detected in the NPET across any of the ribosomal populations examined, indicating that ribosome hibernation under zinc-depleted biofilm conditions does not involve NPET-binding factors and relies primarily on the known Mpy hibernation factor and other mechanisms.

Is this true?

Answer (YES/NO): NO